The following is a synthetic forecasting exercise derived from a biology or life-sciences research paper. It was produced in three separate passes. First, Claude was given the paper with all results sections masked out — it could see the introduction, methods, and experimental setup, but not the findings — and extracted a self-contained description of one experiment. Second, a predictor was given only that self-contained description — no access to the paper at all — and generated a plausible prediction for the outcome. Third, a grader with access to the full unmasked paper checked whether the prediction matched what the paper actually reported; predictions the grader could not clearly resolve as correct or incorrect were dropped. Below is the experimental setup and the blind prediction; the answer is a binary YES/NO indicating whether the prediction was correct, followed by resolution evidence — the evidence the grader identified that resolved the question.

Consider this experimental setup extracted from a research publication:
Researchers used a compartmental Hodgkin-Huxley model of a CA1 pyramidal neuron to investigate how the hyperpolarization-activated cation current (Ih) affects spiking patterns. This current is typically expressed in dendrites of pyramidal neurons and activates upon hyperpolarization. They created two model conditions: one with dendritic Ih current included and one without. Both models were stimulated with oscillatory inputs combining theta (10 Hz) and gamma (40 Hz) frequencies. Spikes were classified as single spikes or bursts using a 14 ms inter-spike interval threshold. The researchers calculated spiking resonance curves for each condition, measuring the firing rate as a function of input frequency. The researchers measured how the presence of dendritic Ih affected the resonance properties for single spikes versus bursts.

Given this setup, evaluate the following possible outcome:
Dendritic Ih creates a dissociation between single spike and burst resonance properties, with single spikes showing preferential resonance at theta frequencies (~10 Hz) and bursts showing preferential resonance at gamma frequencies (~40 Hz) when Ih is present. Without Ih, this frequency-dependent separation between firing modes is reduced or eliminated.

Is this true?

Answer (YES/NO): NO